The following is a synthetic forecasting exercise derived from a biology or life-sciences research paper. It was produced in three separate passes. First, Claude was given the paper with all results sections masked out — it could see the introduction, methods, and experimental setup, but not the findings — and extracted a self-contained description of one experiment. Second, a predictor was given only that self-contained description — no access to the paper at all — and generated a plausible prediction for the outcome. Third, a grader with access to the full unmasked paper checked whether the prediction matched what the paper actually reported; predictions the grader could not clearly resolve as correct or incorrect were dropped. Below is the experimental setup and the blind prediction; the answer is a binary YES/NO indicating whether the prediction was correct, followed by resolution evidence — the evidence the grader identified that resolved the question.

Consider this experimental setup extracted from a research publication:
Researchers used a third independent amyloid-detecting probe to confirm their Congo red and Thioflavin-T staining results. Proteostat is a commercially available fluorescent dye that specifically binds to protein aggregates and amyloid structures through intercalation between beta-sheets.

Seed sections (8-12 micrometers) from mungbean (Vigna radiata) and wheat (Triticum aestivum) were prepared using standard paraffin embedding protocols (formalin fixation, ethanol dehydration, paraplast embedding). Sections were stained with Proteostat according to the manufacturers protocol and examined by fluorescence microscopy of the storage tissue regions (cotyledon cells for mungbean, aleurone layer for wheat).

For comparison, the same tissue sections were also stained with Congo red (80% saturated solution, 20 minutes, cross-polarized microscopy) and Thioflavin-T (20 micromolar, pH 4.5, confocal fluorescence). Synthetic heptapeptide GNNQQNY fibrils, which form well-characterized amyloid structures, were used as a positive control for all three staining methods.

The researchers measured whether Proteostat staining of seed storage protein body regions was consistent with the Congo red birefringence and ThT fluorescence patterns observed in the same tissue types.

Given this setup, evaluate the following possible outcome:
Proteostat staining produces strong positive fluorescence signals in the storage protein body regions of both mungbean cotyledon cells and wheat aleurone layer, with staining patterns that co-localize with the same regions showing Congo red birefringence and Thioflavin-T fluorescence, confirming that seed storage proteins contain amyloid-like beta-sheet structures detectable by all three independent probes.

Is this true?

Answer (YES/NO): YES